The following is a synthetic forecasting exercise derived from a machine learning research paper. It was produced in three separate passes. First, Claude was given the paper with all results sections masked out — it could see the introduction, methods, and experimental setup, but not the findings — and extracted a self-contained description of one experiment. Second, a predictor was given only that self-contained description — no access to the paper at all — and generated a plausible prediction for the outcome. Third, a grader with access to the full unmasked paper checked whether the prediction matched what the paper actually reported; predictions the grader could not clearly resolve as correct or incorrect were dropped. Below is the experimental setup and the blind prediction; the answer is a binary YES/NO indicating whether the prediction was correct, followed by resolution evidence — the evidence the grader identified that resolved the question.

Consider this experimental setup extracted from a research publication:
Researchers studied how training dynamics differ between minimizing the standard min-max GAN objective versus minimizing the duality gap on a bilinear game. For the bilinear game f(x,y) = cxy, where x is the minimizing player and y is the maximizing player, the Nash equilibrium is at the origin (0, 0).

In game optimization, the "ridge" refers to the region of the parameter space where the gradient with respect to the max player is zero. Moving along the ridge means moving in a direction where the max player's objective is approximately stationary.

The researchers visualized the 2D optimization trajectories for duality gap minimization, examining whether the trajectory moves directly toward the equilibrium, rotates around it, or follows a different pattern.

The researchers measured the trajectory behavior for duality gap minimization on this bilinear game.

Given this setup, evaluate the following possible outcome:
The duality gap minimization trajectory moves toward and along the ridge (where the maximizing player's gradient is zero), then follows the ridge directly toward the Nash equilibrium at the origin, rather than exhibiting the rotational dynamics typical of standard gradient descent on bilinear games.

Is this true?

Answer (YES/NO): YES